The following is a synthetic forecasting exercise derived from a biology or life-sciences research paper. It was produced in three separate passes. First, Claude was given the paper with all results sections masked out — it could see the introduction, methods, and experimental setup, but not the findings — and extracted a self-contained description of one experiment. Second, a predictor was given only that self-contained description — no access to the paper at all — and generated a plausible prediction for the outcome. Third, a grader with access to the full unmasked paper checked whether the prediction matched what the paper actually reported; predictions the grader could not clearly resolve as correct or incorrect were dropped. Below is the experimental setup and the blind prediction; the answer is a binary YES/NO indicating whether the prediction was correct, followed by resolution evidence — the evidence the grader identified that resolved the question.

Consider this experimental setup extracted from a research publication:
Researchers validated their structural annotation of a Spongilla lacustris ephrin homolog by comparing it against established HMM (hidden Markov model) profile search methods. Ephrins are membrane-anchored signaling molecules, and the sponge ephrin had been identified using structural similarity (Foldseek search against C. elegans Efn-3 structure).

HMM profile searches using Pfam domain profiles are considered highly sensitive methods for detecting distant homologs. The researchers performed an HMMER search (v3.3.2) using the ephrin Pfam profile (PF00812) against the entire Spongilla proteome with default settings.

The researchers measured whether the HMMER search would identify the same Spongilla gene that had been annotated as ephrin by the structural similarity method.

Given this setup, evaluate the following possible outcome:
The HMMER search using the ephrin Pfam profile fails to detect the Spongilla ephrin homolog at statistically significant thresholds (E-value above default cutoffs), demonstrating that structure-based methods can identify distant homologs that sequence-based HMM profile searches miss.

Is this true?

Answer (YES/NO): NO